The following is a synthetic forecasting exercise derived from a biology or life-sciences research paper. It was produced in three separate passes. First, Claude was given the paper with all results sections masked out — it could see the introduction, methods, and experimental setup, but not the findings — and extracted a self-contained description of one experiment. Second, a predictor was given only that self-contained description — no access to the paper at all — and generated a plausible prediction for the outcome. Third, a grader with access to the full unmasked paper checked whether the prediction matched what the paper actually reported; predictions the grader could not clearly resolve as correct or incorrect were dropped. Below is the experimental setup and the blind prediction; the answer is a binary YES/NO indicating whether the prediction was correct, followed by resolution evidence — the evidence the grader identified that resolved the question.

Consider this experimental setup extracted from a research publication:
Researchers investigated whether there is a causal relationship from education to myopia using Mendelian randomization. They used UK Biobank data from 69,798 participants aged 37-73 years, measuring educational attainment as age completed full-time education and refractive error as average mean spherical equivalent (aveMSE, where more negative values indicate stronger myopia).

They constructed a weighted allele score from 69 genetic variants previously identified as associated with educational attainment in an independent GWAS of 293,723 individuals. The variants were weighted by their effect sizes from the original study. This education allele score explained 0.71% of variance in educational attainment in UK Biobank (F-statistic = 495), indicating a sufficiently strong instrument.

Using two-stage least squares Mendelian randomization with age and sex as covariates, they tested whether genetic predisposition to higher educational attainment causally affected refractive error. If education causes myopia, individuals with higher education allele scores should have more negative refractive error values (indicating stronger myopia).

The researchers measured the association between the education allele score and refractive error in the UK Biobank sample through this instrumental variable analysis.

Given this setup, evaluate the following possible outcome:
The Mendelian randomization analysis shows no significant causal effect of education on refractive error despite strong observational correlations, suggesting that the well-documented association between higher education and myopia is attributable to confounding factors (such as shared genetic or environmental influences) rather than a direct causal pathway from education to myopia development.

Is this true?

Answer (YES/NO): NO